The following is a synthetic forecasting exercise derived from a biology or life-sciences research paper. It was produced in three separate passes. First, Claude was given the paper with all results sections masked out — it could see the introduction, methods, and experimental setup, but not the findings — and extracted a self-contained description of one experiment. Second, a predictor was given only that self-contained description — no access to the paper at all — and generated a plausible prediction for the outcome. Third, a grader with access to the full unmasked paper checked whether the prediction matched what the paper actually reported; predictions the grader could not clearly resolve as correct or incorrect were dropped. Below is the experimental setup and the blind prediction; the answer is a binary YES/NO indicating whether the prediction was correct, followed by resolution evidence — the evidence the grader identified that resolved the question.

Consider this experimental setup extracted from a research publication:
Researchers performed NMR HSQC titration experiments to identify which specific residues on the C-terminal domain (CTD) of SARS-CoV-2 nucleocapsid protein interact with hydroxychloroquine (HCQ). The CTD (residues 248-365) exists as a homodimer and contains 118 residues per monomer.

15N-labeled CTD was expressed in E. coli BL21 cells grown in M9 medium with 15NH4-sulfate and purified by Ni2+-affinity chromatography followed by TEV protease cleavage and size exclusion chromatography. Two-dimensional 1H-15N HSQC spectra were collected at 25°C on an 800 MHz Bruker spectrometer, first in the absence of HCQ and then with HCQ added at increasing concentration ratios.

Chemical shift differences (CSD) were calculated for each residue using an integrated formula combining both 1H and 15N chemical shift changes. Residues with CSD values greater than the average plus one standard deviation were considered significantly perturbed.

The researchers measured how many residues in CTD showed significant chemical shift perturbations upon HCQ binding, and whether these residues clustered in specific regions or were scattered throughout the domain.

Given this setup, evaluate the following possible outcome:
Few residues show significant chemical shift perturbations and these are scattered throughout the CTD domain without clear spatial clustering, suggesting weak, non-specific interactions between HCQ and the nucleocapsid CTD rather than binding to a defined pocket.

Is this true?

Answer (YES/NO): NO